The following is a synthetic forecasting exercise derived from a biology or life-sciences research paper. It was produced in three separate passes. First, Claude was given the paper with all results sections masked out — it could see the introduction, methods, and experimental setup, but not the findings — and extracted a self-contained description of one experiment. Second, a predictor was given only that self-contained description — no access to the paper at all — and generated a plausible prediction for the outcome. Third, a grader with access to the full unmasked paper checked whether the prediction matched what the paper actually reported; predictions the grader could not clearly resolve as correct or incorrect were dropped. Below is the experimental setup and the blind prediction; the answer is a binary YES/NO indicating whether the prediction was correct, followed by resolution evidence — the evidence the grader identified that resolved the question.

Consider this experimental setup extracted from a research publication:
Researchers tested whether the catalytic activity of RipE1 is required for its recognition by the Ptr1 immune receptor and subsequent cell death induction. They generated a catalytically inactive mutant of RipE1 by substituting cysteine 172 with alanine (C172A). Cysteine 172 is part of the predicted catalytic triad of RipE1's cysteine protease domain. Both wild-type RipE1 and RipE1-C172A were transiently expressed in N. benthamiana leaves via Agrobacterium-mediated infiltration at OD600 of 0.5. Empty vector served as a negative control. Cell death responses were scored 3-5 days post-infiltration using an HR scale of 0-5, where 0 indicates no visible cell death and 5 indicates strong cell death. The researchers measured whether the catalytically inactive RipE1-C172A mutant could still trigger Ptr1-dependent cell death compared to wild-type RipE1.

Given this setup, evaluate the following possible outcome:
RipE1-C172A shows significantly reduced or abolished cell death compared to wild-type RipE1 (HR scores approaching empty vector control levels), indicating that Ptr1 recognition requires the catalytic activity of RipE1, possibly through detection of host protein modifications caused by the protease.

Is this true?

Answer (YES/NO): YES